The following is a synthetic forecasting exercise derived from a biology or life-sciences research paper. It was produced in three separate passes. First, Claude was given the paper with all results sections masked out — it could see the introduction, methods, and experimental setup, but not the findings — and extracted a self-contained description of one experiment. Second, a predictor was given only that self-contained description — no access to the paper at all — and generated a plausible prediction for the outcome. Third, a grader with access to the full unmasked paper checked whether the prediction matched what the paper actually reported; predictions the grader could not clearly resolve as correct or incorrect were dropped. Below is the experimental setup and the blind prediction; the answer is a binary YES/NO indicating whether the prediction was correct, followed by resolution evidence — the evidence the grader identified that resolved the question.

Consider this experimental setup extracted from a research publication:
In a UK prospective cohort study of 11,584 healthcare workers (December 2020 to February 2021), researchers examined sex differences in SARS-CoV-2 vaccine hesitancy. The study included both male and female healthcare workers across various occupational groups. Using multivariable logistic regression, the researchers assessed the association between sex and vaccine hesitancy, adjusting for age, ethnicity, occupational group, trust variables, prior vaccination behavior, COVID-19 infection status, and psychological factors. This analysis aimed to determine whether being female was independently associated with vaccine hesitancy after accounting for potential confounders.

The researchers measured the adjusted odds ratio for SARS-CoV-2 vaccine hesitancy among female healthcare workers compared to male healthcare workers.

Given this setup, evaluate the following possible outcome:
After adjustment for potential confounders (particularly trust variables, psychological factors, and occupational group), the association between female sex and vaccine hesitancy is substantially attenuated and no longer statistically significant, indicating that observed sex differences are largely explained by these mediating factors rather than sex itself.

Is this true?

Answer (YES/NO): NO